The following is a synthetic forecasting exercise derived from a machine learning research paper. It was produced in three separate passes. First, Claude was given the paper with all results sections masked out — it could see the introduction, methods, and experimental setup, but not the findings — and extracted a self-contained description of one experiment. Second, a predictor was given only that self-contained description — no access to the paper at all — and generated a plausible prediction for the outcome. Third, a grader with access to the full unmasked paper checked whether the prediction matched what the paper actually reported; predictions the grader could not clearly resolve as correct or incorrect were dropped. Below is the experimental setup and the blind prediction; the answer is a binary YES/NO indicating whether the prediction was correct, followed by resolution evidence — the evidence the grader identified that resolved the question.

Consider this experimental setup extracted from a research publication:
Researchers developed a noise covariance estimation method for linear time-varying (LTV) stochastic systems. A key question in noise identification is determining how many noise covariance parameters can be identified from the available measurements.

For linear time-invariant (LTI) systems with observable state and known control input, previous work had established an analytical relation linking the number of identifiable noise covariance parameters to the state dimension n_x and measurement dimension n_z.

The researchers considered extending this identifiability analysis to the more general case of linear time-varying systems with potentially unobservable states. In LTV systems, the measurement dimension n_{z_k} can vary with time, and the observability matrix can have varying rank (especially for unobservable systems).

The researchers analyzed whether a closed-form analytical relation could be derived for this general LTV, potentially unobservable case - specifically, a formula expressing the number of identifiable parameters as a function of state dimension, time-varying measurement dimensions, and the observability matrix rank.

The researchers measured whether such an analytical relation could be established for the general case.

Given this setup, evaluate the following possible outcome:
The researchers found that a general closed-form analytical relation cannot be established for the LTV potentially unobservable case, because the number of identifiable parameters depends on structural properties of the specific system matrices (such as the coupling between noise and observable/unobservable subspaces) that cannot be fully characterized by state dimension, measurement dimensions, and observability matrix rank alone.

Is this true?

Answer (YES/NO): NO